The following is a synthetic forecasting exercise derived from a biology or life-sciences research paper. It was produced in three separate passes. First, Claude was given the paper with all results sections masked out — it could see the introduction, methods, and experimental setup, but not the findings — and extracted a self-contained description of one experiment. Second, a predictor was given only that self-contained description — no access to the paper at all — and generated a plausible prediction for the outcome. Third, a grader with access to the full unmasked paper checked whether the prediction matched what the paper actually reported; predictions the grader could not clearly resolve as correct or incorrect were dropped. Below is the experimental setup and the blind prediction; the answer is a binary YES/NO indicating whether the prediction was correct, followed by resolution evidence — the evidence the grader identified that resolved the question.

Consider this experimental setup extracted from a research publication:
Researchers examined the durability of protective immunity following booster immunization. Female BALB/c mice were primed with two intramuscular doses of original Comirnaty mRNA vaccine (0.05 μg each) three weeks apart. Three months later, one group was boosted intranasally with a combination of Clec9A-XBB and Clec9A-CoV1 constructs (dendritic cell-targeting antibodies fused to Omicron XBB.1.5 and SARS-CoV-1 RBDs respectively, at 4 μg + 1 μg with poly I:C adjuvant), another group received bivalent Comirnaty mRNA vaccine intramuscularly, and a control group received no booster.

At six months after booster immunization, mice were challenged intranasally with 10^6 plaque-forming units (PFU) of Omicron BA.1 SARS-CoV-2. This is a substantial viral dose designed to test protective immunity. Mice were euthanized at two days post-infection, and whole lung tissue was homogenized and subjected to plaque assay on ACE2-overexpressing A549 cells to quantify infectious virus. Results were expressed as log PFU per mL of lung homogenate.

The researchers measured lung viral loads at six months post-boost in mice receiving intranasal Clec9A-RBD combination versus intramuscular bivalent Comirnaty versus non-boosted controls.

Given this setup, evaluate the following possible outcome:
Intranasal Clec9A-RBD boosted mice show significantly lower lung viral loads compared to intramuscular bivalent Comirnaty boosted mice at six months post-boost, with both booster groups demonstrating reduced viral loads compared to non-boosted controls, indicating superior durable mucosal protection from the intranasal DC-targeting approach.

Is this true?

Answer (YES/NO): YES